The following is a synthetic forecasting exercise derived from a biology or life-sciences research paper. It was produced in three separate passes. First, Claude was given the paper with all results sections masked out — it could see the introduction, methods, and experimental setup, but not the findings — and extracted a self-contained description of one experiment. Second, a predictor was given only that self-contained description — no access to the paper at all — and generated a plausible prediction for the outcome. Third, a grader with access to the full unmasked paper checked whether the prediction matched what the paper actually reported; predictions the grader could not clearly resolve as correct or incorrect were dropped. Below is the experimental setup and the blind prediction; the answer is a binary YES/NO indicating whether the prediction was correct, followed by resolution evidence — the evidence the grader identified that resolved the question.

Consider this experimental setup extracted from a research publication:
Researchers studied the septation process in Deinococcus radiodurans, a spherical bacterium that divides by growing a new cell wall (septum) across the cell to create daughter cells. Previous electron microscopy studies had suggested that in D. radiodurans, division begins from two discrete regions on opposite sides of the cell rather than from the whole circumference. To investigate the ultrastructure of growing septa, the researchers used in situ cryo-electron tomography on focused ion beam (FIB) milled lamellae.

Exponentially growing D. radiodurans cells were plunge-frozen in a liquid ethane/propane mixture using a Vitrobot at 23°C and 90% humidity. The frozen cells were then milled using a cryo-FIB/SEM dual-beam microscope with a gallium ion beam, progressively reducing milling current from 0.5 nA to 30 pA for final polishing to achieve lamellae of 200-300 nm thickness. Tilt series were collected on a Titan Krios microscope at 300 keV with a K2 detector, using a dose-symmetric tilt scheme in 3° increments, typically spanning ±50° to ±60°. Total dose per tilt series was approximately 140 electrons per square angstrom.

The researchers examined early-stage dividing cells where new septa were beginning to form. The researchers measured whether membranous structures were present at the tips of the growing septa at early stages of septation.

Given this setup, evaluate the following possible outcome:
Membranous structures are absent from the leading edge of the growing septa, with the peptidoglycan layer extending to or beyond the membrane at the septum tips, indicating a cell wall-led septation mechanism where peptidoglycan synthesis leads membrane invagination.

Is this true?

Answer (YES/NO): NO